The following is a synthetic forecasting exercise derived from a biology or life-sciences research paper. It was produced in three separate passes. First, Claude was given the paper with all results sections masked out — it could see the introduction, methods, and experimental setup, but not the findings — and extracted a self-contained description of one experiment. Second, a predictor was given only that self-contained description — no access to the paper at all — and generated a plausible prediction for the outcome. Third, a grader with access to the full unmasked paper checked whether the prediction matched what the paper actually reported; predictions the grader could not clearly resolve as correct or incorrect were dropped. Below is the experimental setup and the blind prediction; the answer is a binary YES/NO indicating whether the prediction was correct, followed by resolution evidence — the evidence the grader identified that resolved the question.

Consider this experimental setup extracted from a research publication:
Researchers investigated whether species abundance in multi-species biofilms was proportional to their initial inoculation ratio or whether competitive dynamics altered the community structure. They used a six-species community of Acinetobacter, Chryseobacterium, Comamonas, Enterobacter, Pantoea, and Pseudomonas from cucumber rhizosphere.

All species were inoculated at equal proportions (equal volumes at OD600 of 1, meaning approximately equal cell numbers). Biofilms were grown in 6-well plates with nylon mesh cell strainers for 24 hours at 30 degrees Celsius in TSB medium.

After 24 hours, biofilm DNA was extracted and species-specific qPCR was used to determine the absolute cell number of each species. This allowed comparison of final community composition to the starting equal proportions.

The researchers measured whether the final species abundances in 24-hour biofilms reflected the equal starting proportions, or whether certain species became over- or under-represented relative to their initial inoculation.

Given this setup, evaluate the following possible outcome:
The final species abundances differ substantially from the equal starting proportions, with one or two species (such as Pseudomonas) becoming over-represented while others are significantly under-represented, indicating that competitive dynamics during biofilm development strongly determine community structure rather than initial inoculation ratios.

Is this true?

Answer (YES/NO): NO